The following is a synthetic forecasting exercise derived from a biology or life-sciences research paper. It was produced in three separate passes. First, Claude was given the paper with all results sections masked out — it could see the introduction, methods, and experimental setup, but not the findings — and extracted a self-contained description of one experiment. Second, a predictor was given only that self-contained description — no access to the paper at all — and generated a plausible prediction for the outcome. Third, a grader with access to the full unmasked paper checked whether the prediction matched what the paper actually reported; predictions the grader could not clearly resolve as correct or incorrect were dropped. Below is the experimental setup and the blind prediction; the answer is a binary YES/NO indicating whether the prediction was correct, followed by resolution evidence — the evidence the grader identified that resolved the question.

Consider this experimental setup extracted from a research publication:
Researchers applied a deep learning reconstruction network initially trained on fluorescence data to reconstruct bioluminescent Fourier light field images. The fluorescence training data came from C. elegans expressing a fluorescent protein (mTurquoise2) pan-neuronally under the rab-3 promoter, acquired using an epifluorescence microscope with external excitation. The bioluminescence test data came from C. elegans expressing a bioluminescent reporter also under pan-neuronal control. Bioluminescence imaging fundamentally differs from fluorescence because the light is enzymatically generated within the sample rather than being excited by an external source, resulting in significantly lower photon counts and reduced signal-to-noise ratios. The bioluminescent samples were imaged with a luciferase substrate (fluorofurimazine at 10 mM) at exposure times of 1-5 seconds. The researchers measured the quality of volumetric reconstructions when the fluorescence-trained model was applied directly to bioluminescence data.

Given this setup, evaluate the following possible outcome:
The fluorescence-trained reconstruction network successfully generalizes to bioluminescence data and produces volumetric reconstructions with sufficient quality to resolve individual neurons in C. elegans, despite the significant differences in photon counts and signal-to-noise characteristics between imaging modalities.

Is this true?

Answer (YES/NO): NO